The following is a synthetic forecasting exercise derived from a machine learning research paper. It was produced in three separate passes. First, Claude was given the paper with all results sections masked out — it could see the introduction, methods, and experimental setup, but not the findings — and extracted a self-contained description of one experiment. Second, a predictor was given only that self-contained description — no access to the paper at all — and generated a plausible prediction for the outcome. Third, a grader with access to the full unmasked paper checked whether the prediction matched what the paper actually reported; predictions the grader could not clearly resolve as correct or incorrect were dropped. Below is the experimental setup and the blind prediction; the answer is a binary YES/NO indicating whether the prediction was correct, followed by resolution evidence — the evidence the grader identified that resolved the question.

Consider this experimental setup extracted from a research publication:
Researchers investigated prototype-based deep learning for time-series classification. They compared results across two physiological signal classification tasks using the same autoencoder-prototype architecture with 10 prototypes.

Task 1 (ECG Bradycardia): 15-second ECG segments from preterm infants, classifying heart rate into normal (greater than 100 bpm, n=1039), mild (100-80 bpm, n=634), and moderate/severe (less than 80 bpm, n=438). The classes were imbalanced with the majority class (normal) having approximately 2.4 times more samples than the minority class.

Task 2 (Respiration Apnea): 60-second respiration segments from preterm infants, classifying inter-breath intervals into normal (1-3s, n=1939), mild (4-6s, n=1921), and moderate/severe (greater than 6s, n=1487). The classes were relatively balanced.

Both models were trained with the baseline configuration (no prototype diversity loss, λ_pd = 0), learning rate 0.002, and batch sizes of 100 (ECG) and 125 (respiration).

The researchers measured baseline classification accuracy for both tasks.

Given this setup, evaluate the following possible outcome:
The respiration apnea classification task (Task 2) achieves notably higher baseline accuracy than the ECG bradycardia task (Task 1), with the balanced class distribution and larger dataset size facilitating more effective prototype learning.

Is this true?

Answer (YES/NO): NO